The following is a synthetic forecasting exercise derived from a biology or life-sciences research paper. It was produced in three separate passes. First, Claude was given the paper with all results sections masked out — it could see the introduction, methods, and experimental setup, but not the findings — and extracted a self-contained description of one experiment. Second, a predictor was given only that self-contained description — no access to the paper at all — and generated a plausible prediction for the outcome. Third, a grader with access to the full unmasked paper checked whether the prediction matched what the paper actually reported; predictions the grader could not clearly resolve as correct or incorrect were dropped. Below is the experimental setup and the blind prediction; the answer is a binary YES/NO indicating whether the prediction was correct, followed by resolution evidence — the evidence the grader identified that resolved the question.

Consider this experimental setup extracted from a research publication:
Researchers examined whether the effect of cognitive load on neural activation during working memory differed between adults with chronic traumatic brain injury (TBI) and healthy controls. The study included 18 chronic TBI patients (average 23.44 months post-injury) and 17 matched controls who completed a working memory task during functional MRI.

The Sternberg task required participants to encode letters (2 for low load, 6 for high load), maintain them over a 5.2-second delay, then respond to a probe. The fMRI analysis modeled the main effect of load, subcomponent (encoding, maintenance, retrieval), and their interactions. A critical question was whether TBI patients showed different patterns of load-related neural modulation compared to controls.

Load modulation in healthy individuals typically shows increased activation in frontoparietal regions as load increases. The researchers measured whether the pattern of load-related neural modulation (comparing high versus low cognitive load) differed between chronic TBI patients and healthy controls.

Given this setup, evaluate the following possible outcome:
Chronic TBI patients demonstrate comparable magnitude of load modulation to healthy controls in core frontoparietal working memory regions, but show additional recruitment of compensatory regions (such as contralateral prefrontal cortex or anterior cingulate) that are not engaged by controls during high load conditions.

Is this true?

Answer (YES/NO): NO